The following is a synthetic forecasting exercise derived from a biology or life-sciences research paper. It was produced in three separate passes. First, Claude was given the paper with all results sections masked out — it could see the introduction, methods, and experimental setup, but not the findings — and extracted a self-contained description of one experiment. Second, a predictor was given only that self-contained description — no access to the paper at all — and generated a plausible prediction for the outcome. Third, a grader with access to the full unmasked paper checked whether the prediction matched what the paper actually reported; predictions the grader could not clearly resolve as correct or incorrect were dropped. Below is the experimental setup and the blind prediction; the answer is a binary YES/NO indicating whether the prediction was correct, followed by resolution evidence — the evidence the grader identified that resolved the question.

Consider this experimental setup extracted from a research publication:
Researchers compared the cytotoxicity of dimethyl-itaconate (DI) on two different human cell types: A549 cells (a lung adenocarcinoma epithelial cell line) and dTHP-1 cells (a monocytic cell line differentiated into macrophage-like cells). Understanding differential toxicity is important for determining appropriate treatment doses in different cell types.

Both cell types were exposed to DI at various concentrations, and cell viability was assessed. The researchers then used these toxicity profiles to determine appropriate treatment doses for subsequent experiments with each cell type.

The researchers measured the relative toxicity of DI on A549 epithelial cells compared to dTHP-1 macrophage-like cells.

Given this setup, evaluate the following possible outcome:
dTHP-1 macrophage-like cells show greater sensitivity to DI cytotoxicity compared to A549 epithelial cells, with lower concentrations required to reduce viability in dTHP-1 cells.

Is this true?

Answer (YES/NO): NO